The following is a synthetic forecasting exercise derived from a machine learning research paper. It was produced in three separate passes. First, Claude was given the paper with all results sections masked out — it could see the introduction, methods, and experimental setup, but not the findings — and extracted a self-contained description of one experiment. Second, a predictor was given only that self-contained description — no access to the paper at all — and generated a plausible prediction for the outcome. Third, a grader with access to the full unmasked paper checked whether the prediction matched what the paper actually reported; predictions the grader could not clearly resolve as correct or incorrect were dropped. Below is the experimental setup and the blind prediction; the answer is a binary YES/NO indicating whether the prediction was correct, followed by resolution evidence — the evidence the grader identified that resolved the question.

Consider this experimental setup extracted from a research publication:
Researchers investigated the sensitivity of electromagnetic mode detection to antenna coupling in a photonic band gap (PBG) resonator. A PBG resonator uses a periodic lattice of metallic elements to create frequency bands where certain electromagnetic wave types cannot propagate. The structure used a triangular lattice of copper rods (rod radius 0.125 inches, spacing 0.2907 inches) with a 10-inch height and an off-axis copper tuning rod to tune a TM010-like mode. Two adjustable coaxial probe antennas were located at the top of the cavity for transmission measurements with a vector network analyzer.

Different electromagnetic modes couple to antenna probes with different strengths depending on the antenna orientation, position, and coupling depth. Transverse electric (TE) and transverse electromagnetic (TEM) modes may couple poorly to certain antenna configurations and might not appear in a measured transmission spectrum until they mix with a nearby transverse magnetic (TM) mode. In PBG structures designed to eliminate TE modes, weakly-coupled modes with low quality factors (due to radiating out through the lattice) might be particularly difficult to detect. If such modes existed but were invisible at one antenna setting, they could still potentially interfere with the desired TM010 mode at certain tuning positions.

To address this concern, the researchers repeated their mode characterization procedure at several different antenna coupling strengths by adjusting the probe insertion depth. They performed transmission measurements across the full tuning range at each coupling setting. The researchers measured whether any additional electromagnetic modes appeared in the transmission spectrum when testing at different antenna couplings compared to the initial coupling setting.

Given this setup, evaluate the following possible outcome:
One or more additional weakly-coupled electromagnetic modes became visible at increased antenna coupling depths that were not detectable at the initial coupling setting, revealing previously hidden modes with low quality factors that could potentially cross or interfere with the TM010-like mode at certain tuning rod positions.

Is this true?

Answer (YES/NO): NO